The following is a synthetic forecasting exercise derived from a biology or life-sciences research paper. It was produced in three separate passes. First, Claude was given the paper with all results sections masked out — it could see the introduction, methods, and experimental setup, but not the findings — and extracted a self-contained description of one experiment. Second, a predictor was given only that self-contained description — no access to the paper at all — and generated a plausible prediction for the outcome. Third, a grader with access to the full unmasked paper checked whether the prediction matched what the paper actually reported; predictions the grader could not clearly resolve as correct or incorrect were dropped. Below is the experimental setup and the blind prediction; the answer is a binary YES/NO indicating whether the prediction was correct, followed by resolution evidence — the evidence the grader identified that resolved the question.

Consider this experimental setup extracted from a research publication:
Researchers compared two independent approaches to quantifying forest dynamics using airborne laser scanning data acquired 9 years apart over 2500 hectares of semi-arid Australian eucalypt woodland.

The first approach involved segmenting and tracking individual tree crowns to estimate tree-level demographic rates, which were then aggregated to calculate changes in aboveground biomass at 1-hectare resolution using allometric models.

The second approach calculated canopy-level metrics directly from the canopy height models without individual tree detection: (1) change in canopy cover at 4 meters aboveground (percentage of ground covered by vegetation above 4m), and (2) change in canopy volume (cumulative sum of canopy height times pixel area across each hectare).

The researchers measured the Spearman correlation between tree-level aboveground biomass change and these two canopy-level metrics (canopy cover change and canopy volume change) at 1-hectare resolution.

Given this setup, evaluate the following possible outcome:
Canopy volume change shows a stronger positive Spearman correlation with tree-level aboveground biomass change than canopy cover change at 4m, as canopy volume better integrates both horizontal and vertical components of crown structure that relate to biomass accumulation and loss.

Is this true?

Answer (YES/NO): YES